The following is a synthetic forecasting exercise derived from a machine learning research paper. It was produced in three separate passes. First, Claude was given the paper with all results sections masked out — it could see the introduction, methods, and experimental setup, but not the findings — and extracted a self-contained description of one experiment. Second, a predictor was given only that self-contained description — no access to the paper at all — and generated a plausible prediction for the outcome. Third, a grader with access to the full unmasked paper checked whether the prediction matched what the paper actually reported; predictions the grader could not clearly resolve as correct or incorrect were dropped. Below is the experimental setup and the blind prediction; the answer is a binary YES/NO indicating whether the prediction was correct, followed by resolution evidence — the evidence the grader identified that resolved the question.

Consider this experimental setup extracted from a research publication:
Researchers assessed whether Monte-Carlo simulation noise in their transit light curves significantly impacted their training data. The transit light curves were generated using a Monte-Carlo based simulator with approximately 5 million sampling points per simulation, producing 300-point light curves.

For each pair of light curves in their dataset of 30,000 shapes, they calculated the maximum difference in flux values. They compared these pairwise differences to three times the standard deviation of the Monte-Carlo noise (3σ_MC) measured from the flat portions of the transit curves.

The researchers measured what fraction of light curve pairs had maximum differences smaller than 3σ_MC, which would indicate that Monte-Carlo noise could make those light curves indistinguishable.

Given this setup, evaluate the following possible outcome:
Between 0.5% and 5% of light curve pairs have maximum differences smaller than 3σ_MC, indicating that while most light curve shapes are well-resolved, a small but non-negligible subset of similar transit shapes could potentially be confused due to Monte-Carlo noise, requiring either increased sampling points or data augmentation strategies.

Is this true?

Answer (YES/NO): NO